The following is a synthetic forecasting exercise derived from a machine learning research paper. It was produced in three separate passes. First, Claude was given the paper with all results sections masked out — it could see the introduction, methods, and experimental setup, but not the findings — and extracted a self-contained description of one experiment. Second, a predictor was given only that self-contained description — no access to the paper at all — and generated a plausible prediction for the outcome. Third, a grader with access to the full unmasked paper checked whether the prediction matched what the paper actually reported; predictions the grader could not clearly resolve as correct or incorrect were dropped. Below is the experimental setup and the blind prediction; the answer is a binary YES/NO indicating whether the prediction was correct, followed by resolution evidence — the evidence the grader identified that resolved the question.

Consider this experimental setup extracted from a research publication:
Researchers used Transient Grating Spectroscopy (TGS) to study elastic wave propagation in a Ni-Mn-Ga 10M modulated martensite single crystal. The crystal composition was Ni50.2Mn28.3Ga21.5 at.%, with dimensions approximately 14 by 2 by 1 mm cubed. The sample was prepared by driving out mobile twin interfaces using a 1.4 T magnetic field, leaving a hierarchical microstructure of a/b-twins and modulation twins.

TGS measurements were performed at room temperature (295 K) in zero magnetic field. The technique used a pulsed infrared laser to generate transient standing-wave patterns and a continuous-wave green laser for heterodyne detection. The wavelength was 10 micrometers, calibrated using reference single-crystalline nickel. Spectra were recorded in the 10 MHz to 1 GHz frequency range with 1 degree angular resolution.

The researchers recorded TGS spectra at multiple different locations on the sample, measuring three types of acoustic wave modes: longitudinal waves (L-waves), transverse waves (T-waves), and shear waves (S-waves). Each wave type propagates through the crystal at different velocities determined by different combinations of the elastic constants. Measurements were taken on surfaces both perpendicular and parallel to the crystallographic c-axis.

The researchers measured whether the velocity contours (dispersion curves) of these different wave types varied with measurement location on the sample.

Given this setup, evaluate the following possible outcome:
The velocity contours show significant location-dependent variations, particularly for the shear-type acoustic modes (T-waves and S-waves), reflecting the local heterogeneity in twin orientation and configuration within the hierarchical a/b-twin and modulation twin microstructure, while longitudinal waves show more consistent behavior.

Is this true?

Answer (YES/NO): NO